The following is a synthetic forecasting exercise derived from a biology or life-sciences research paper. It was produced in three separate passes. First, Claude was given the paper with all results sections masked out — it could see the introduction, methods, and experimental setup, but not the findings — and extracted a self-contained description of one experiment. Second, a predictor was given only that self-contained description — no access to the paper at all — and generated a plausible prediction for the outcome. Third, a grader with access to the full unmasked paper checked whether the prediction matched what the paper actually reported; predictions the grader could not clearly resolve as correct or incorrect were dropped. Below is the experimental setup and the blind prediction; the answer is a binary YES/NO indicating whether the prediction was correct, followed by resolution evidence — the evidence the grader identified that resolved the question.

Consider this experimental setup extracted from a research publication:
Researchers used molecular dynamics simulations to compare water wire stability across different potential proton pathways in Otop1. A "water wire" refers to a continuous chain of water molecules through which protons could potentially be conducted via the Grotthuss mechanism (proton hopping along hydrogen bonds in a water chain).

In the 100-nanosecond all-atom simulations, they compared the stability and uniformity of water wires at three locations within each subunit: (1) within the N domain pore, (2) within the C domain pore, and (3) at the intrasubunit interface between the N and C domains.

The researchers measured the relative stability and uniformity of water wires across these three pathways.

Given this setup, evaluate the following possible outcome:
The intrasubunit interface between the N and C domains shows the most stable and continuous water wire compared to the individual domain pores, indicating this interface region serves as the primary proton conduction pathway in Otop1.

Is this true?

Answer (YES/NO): NO